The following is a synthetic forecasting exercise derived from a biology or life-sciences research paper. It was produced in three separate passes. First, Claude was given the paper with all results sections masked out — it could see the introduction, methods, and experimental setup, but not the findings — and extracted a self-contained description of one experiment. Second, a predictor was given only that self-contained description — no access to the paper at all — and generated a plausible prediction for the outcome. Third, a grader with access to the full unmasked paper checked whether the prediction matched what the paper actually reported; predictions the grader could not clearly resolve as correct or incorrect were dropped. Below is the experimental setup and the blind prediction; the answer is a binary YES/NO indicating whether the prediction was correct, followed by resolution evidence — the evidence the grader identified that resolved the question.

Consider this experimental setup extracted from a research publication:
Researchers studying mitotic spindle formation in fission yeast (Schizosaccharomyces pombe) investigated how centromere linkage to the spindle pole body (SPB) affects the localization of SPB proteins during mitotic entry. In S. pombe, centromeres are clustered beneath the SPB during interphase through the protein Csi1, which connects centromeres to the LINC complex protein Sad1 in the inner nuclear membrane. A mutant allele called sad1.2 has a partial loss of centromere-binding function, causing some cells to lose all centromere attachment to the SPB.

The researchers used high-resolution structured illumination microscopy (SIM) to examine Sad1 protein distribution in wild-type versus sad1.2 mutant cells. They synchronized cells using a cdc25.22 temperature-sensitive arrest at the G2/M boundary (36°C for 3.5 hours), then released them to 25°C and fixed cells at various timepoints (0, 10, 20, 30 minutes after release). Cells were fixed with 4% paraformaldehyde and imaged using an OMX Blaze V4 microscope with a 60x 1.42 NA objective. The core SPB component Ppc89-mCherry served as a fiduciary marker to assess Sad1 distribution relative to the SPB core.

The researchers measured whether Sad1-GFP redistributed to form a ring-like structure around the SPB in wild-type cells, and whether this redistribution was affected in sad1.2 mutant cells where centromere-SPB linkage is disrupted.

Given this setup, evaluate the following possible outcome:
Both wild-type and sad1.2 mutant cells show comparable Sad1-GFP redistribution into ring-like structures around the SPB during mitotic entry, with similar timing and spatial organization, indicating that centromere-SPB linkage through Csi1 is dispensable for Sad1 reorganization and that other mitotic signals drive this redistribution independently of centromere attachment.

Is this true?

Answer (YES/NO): NO